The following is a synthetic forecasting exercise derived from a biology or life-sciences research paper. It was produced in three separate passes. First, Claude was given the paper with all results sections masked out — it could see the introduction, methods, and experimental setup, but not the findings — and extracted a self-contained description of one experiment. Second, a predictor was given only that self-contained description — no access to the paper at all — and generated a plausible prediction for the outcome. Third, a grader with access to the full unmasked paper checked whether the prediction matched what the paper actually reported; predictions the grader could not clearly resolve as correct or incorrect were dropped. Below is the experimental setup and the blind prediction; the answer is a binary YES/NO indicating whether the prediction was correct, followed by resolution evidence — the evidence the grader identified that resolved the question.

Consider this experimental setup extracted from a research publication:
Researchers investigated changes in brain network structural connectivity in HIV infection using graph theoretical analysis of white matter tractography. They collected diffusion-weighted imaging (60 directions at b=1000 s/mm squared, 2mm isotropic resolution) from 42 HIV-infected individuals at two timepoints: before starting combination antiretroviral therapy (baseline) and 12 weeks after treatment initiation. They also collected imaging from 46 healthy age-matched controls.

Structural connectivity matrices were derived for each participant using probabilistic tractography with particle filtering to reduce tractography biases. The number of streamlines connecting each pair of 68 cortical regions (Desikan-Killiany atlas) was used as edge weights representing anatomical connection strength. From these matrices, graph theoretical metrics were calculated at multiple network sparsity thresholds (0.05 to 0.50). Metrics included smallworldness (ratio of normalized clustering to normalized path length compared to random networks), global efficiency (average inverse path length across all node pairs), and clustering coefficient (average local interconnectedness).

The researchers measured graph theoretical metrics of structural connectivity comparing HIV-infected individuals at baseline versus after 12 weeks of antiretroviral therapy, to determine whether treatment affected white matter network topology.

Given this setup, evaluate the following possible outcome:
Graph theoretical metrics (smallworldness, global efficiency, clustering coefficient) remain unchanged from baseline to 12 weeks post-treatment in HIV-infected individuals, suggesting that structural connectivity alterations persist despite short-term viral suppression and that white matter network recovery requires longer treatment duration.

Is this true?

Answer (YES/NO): YES